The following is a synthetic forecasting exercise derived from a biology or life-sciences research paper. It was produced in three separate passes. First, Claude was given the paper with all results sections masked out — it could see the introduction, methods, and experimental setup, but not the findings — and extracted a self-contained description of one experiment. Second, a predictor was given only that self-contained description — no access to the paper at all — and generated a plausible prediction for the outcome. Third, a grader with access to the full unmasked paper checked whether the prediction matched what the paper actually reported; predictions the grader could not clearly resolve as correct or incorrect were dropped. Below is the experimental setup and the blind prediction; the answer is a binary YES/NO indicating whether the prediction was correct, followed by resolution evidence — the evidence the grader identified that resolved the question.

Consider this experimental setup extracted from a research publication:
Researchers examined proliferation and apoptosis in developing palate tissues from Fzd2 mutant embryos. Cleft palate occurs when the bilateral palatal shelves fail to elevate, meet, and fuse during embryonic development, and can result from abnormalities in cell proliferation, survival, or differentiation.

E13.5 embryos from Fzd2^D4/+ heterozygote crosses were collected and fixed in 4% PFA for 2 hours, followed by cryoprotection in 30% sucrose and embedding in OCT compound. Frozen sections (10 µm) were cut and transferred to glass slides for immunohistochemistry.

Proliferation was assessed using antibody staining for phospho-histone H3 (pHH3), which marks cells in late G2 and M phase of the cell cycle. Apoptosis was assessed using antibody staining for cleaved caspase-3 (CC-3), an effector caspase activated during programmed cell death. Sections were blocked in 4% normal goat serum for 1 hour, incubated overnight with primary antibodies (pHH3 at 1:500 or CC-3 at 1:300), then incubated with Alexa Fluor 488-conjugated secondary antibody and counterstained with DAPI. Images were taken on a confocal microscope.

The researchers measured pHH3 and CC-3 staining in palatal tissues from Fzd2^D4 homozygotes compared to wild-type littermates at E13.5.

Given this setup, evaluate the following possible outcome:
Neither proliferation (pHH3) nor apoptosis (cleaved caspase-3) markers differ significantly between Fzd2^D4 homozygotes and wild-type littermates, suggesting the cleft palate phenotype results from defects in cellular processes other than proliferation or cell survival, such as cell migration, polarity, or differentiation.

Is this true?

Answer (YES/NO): YES